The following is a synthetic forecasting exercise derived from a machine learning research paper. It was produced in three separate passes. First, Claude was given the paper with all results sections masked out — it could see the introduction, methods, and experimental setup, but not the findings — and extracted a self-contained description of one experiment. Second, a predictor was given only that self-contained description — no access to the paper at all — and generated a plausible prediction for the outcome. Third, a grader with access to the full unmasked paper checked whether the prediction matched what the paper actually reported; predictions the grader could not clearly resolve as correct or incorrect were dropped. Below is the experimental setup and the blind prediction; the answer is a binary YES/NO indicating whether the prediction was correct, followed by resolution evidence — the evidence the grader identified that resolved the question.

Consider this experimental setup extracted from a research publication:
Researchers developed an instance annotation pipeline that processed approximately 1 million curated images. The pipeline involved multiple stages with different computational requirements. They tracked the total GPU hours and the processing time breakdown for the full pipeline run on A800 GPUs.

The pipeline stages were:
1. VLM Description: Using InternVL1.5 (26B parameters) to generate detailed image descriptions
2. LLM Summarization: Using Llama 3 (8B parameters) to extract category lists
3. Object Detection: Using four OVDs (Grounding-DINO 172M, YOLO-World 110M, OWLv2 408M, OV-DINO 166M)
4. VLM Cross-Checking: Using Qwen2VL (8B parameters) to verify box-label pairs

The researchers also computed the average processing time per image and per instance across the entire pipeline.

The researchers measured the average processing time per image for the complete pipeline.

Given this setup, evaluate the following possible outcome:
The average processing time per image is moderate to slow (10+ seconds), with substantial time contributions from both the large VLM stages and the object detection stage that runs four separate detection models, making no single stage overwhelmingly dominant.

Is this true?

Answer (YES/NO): NO